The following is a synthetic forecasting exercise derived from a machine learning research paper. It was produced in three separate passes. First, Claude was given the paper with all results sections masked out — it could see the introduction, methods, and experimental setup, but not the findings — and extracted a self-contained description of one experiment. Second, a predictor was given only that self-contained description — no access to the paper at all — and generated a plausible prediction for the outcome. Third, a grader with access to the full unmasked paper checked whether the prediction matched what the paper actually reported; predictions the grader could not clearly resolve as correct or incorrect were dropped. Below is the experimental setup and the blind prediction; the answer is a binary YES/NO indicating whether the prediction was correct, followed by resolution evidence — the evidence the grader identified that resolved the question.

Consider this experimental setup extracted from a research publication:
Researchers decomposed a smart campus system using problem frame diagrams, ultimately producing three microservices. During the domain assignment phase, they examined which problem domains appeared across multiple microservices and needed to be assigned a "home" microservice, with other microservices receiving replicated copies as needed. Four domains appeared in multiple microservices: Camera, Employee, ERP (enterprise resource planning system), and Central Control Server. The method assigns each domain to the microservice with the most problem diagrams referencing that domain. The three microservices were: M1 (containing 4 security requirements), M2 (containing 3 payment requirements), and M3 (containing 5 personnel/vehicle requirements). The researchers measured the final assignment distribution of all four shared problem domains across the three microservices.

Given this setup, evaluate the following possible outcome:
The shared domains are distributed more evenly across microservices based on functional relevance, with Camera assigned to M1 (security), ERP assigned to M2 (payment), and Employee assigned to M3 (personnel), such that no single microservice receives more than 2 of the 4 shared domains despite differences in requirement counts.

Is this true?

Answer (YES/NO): NO